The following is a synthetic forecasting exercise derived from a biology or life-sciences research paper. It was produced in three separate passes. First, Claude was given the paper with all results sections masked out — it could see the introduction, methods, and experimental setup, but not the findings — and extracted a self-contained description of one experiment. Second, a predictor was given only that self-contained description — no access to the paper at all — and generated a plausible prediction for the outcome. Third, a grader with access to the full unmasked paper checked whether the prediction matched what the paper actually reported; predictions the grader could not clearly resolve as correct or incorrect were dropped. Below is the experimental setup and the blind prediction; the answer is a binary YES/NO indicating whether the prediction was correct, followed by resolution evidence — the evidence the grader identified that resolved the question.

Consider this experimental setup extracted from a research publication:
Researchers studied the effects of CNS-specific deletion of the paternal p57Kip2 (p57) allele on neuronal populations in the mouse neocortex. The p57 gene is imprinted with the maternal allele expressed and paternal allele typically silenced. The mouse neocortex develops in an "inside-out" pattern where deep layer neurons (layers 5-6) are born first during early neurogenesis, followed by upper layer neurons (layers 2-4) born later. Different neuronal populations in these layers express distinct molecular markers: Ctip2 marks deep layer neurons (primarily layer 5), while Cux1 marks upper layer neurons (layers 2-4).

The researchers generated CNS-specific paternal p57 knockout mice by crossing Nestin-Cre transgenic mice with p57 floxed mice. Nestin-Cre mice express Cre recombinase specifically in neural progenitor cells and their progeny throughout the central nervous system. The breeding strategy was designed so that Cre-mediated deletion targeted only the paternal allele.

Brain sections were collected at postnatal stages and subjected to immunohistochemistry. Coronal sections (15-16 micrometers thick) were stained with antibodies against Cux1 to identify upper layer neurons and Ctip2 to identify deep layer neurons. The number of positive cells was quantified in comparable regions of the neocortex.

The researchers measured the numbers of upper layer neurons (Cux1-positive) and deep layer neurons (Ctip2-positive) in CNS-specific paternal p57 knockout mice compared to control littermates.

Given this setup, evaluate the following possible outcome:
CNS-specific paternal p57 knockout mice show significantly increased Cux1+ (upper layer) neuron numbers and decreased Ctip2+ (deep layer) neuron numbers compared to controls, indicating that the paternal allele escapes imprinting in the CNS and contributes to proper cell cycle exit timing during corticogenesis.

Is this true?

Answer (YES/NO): NO